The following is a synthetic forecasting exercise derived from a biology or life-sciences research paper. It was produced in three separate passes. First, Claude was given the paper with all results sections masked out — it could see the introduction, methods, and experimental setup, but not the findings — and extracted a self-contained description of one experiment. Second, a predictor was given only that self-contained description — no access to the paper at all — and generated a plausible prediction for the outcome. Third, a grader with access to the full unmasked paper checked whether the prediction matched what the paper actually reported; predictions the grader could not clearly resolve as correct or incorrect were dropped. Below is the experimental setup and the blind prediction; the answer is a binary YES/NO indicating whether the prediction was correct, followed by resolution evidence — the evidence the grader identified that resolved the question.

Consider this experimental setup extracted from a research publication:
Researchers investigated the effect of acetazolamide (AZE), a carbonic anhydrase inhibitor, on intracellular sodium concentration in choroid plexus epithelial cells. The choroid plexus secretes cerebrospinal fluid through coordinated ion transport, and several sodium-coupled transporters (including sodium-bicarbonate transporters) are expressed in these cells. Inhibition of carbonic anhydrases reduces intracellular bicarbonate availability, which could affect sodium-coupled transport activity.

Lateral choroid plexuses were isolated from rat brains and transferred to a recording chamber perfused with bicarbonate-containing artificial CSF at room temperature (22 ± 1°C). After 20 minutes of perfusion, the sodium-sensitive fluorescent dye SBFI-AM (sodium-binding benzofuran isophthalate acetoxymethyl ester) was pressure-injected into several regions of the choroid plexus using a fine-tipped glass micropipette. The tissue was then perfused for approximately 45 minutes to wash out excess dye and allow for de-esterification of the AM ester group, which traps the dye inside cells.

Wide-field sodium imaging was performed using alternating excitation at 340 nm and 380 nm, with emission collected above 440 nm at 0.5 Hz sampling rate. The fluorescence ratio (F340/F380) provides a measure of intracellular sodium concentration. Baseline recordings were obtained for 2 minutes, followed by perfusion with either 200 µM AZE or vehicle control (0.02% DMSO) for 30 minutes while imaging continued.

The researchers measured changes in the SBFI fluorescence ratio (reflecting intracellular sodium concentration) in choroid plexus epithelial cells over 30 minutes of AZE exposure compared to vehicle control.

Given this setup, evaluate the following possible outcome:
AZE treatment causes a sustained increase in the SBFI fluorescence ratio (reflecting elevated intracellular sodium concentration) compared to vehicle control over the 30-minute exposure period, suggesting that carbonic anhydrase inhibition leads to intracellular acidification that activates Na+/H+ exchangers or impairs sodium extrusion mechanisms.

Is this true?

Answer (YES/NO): NO